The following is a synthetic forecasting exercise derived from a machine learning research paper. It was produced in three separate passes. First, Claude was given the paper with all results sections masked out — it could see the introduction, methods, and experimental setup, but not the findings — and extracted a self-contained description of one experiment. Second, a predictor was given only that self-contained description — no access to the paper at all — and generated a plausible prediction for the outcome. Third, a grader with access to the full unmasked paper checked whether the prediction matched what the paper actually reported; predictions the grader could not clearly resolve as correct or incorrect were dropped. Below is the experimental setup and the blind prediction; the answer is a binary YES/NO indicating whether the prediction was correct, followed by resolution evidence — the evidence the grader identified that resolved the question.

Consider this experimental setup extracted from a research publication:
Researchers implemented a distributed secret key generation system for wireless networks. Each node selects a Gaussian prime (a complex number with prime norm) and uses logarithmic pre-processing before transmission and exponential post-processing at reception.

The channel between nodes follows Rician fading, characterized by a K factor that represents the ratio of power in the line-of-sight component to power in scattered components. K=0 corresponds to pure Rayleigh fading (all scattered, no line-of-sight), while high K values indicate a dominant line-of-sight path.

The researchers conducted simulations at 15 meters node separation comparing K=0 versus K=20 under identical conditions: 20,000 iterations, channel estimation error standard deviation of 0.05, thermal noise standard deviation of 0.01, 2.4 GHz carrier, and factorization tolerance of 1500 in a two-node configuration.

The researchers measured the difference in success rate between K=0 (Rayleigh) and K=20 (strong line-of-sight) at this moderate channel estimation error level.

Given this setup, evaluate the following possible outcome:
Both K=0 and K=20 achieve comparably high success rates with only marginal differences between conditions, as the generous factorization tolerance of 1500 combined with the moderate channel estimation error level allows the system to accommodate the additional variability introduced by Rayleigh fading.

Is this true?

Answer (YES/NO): NO